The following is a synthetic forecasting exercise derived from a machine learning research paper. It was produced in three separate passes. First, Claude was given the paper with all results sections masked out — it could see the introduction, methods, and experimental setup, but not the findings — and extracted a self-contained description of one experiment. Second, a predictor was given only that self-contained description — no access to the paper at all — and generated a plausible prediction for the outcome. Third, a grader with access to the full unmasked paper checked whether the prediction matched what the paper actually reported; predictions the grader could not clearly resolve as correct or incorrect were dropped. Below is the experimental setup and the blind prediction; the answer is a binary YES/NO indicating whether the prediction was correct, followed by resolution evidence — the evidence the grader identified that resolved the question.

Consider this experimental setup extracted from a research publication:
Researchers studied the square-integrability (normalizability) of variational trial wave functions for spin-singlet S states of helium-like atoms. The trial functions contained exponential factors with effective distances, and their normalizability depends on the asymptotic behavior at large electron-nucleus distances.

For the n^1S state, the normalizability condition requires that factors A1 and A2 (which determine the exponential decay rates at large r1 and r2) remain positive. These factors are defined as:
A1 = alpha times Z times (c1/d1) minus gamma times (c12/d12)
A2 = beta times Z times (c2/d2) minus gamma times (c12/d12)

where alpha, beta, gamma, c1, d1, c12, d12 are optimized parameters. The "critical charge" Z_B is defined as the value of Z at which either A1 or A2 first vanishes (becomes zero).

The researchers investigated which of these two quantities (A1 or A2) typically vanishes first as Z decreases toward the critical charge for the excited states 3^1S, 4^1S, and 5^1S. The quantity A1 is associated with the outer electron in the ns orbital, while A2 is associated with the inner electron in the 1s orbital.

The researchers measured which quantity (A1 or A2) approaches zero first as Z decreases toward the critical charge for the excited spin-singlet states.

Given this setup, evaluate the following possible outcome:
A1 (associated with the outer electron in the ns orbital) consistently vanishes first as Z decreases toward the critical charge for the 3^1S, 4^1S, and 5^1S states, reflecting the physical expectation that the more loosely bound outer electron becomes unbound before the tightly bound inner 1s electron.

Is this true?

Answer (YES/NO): YES